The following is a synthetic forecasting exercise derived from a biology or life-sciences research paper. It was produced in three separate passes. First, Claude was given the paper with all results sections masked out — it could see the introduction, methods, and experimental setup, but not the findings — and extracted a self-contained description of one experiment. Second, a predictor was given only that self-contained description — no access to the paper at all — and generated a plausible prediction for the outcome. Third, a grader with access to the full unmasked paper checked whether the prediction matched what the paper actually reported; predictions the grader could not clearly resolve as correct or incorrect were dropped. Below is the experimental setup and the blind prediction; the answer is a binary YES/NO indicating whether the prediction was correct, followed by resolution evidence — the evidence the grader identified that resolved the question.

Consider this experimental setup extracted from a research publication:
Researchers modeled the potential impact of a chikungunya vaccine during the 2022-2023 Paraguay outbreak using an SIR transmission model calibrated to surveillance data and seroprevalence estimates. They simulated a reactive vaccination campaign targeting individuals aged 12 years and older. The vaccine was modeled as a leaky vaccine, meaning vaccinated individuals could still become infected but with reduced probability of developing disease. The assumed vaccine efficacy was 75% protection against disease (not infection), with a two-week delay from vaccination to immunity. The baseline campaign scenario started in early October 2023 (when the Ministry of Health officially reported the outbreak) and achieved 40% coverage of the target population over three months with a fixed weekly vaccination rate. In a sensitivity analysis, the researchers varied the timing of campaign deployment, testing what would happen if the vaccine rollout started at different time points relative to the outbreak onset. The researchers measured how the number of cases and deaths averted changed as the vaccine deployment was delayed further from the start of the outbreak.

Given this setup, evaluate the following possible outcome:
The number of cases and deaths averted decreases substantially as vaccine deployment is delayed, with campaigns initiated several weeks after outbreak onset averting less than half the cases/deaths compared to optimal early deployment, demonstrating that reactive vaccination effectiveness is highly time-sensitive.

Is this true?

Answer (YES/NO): NO